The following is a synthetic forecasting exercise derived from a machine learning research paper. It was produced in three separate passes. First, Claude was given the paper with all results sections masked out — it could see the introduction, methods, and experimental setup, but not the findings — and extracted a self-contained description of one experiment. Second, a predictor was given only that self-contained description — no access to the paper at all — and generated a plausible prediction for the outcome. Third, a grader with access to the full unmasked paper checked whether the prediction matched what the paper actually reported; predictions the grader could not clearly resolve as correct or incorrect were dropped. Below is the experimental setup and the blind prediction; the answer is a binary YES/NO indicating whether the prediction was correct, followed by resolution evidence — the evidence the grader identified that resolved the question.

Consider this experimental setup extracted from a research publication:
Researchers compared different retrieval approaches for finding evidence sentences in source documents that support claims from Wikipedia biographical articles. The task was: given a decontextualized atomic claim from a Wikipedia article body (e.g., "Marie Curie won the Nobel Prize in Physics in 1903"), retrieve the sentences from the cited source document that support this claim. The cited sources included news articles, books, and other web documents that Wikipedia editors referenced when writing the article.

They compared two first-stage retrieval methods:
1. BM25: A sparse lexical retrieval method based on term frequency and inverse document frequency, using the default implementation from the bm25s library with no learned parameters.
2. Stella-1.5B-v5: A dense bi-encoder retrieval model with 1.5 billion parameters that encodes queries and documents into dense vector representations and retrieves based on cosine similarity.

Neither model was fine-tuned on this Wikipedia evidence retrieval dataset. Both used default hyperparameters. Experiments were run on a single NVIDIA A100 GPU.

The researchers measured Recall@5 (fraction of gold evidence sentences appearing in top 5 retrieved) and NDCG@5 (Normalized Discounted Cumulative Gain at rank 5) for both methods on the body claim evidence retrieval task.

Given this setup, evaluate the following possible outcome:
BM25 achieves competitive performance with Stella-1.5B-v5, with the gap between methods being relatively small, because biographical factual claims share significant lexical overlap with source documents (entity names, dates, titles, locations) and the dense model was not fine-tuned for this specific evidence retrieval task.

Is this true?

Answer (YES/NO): NO